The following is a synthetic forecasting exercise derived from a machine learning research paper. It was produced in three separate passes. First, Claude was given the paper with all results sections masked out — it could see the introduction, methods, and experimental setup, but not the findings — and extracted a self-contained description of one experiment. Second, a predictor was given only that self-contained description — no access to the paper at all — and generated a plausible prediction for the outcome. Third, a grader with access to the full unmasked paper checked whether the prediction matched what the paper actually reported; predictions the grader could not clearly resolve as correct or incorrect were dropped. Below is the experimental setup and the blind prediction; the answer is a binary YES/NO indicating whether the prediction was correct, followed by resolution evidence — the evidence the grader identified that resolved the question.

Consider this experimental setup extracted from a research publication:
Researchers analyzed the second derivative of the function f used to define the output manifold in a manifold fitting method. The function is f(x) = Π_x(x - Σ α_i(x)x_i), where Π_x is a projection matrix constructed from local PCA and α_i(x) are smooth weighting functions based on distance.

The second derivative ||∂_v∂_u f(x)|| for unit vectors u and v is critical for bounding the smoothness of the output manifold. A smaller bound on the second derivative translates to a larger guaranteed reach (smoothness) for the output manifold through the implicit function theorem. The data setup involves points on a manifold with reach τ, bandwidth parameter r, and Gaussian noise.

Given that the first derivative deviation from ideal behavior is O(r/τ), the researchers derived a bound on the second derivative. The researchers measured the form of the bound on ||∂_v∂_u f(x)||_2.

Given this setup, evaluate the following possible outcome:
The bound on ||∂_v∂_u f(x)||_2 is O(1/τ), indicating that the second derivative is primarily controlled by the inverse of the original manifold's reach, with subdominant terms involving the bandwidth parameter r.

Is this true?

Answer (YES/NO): YES